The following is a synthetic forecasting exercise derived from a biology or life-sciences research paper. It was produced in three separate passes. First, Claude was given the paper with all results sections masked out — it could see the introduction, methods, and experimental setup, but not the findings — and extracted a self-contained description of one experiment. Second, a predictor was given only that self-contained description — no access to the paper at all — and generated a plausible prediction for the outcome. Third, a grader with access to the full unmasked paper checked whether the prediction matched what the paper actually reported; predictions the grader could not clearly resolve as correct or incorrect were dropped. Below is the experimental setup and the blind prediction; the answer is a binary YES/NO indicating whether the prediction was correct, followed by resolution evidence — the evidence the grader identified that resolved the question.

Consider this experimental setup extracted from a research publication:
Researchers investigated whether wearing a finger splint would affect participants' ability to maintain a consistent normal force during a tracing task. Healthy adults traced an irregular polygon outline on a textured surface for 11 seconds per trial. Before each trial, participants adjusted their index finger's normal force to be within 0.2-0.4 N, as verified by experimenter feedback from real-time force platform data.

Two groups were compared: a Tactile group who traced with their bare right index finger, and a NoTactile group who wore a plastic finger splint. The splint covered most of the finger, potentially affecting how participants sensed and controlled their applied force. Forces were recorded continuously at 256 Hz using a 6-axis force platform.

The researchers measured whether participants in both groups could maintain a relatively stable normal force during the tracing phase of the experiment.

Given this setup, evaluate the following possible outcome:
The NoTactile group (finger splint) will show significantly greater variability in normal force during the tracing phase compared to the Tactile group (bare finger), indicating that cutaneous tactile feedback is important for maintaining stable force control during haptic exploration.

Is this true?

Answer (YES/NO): NO